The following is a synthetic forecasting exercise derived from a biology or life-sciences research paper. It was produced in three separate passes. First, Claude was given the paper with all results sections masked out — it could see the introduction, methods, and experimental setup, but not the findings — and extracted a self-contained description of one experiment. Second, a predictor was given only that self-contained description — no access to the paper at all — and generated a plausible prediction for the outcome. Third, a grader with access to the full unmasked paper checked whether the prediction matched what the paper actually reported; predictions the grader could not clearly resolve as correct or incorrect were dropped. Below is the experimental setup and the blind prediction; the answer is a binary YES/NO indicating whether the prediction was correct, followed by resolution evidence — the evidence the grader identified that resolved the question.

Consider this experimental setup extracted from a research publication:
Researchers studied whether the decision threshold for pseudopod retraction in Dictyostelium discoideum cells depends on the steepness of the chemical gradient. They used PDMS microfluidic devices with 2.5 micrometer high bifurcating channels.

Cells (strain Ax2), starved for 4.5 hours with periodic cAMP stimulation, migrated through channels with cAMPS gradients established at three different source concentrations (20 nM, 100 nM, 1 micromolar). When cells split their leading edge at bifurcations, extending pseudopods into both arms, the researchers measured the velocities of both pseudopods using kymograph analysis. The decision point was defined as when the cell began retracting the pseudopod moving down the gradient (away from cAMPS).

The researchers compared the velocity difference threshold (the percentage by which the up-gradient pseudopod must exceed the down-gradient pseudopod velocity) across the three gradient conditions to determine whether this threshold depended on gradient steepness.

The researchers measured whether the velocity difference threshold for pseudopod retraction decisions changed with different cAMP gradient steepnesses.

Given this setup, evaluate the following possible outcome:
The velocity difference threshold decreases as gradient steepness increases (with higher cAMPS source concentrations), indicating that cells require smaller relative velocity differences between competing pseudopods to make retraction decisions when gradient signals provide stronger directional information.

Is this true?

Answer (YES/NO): NO